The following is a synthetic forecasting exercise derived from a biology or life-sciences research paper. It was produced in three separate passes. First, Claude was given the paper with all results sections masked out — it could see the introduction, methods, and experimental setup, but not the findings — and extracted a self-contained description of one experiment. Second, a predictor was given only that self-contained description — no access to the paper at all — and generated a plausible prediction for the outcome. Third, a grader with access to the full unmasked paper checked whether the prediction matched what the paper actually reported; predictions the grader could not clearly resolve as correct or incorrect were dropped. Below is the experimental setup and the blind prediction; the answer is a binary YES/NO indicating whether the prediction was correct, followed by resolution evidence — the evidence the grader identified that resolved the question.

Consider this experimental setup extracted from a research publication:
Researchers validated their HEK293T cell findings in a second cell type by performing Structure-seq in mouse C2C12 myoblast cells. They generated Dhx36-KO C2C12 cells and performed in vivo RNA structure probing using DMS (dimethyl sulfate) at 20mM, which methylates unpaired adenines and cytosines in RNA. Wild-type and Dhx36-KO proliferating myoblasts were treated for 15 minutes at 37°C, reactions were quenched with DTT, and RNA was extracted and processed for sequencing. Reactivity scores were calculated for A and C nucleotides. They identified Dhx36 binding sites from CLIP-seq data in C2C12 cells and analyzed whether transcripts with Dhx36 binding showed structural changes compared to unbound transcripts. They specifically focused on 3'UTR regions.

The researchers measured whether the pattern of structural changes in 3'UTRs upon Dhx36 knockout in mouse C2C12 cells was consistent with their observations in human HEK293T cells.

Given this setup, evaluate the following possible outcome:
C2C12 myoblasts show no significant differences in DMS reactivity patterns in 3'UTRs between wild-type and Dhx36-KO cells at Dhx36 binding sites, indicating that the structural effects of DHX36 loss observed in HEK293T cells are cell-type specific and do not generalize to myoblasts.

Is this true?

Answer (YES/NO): NO